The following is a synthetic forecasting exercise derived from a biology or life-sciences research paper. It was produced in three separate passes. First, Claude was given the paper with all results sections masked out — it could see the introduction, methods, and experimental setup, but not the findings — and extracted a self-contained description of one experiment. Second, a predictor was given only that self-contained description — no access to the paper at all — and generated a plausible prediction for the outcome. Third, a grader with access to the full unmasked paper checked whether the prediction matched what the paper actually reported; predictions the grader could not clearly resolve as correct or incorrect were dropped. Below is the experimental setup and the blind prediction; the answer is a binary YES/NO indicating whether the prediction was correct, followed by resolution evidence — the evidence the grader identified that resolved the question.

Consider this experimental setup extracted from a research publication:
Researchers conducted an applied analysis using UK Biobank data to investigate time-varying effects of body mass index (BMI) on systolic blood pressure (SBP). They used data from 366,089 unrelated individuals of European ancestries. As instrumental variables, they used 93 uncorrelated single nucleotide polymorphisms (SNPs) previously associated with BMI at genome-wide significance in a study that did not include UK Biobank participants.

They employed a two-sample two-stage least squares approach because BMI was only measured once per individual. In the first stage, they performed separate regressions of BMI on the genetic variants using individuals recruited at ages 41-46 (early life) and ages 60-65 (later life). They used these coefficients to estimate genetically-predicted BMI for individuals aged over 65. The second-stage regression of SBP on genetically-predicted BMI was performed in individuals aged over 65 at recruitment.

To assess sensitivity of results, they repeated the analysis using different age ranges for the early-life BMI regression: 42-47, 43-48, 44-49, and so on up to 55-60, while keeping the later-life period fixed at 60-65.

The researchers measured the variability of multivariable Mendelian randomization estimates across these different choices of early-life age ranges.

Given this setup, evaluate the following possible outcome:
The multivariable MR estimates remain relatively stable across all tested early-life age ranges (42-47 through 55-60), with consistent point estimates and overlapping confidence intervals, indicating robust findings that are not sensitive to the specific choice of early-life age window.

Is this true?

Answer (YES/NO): NO